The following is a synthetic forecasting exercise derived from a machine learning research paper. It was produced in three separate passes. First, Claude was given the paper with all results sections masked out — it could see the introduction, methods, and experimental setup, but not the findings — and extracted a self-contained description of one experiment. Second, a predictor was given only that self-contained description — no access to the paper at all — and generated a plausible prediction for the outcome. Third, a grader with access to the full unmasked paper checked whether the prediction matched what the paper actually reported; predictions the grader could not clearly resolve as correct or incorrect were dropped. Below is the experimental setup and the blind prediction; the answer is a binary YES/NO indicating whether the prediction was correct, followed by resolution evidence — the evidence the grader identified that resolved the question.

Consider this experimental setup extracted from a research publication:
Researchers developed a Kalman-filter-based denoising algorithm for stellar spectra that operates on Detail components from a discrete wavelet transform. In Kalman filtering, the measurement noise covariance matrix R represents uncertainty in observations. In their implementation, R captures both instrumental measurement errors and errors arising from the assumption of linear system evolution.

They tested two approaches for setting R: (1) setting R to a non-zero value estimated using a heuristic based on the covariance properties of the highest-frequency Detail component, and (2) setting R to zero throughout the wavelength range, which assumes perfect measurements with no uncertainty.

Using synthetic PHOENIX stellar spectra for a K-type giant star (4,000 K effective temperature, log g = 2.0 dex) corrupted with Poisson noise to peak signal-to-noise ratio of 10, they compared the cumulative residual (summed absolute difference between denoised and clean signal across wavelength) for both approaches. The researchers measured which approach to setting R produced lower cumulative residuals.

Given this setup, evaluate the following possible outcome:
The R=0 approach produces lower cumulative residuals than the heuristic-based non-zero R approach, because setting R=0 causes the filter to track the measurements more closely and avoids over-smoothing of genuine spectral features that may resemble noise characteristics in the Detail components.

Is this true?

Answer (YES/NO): NO